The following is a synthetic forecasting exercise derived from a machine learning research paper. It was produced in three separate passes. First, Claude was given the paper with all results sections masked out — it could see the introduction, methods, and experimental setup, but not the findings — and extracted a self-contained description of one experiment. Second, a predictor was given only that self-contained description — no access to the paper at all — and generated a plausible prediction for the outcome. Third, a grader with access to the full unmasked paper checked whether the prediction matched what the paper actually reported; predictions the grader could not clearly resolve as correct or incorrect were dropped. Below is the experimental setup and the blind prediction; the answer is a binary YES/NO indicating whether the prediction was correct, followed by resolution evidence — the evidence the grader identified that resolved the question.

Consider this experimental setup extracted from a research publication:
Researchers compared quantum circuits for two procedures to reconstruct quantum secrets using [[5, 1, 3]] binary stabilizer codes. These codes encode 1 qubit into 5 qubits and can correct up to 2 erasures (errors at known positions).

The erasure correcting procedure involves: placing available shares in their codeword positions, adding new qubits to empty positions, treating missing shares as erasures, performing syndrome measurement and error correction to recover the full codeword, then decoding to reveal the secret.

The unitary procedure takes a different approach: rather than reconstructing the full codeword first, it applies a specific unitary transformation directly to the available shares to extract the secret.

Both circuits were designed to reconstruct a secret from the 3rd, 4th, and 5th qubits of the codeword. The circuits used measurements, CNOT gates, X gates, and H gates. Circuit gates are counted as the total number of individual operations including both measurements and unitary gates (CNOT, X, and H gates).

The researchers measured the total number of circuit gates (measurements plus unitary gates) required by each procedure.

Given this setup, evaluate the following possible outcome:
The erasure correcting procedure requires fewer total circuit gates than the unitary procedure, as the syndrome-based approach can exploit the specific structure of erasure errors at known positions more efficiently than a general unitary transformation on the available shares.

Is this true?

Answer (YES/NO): NO